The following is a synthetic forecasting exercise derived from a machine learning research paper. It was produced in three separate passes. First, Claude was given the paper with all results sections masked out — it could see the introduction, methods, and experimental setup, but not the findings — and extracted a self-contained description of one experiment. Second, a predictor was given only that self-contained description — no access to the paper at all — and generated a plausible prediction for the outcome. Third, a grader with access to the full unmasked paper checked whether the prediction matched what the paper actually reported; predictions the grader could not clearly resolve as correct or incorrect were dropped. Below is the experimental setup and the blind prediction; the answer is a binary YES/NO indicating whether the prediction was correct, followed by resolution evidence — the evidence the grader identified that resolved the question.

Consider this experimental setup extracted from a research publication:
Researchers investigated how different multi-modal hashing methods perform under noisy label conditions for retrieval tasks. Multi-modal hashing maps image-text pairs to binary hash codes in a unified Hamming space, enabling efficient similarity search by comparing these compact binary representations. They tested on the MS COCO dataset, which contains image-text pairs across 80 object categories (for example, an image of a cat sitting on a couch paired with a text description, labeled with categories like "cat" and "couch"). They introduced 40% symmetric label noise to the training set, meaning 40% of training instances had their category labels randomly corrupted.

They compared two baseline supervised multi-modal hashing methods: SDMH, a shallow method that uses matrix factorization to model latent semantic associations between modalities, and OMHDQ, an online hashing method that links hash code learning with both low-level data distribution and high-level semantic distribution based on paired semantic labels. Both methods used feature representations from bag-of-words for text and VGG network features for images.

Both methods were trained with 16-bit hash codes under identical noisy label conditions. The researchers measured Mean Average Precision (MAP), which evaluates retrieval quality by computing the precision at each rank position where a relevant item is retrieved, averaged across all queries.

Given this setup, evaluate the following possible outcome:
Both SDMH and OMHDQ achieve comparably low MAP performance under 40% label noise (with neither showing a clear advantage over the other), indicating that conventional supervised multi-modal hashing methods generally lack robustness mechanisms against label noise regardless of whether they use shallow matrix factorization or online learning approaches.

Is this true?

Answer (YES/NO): NO